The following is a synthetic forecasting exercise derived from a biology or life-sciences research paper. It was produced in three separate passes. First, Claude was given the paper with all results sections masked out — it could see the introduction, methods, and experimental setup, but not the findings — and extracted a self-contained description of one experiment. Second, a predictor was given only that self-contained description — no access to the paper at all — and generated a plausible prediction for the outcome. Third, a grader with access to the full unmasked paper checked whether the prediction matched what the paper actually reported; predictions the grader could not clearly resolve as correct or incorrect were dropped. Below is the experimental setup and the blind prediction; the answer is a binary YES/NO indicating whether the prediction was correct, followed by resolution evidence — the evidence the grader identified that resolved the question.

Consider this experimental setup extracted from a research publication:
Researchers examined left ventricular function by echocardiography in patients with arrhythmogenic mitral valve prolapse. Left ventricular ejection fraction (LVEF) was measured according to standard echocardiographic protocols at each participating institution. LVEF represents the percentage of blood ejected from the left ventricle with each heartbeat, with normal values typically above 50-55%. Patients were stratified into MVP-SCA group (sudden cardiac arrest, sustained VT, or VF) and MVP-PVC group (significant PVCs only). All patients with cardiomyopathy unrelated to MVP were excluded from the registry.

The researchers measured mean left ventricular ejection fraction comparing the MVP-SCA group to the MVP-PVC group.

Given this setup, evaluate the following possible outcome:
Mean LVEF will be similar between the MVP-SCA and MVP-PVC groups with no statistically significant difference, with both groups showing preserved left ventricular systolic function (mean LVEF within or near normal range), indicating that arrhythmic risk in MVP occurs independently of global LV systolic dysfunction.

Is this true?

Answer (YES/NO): YES